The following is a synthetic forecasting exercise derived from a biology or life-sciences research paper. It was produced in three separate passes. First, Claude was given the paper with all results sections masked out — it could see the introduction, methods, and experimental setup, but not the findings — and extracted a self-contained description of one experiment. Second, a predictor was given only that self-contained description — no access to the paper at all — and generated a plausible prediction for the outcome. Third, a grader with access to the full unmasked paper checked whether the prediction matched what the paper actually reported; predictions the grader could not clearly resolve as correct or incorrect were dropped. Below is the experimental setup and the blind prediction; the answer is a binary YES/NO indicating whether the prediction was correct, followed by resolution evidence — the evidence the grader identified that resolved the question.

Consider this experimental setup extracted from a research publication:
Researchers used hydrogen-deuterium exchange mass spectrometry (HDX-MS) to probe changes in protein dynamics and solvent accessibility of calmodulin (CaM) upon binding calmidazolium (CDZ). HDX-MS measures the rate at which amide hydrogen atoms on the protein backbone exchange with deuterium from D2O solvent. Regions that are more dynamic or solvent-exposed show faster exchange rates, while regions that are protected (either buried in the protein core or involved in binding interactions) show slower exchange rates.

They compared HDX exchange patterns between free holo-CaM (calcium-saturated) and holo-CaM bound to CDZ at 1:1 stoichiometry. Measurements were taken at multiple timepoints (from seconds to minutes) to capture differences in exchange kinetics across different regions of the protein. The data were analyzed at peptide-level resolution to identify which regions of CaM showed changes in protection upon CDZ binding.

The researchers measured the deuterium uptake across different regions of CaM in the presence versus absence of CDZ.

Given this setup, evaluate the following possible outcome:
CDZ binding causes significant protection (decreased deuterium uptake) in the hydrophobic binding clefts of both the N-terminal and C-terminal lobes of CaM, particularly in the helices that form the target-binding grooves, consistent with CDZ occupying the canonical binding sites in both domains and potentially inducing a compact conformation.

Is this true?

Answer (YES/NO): NO